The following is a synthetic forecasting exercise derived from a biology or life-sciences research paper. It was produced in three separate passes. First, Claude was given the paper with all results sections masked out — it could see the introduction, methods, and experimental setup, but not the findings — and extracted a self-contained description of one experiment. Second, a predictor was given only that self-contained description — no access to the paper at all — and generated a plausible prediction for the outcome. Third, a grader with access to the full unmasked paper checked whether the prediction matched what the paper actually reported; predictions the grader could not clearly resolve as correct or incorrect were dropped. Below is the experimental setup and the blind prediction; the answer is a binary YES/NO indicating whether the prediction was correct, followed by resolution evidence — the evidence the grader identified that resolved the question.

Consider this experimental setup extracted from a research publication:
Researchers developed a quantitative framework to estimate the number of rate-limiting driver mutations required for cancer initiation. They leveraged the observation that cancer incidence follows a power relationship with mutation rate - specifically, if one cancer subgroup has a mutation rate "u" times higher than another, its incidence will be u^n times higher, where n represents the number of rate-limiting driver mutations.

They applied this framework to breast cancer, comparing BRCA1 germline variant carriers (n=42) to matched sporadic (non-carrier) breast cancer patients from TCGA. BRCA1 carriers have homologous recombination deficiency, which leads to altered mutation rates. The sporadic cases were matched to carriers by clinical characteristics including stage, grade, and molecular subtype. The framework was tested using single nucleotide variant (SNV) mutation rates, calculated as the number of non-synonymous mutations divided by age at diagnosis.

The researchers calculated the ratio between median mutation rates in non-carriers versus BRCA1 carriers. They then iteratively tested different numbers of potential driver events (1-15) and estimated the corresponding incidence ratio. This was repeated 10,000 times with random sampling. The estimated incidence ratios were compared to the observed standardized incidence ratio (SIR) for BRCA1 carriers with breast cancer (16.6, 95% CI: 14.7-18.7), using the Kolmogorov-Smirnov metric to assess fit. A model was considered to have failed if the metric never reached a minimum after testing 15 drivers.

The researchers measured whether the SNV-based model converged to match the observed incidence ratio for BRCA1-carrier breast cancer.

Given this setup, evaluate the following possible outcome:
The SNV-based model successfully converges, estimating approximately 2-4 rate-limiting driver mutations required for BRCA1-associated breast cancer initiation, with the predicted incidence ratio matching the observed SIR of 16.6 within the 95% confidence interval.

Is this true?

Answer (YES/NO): YES